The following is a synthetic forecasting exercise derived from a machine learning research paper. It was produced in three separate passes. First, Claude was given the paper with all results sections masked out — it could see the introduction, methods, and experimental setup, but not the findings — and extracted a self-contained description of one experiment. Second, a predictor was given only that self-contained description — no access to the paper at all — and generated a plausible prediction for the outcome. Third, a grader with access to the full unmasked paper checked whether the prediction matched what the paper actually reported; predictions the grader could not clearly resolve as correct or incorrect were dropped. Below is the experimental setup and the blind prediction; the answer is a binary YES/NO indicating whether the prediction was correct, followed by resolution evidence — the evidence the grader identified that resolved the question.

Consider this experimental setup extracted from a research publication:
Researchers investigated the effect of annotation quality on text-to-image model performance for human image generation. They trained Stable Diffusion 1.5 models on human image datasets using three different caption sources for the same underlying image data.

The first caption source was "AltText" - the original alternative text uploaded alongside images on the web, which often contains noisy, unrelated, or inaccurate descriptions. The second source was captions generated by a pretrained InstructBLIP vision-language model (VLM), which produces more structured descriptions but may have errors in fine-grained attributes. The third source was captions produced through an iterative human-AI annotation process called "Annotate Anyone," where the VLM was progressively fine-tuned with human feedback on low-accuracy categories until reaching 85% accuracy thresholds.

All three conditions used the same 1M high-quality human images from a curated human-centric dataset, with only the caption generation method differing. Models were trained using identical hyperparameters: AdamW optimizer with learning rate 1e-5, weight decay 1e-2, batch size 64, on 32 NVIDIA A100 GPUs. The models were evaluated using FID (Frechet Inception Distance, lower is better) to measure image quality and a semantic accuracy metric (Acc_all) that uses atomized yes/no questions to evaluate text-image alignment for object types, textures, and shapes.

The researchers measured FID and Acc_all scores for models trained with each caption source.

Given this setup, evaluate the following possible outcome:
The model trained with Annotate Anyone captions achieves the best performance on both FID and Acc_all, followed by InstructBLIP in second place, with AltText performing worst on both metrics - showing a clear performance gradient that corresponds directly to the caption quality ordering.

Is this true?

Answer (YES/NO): NO